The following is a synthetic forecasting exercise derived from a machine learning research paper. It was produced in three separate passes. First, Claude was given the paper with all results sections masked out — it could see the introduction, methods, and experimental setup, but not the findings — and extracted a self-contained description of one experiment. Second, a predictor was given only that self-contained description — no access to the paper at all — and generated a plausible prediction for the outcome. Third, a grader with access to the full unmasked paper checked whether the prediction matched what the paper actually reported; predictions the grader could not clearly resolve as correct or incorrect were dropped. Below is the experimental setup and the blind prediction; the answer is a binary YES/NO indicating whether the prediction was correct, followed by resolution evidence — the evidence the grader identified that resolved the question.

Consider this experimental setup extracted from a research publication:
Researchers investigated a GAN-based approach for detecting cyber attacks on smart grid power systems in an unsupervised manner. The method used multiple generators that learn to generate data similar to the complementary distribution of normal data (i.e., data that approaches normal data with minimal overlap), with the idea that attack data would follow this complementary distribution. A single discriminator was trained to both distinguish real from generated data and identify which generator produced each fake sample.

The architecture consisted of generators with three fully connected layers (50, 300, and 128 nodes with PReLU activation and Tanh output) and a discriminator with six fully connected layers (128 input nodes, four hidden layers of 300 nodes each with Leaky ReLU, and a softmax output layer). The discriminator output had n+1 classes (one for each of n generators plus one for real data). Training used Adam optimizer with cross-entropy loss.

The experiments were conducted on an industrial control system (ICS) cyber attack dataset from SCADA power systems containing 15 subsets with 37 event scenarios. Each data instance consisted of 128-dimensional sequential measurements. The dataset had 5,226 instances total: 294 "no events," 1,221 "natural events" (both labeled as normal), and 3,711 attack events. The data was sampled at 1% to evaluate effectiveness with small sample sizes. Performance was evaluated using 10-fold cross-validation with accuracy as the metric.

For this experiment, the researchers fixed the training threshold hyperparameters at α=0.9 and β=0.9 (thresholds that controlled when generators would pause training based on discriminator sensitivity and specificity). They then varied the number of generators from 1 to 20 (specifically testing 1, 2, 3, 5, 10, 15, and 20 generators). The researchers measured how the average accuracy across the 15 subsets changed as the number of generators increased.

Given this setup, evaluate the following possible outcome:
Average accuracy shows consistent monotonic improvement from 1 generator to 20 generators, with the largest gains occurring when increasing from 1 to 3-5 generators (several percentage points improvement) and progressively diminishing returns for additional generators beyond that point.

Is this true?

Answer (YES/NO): NO